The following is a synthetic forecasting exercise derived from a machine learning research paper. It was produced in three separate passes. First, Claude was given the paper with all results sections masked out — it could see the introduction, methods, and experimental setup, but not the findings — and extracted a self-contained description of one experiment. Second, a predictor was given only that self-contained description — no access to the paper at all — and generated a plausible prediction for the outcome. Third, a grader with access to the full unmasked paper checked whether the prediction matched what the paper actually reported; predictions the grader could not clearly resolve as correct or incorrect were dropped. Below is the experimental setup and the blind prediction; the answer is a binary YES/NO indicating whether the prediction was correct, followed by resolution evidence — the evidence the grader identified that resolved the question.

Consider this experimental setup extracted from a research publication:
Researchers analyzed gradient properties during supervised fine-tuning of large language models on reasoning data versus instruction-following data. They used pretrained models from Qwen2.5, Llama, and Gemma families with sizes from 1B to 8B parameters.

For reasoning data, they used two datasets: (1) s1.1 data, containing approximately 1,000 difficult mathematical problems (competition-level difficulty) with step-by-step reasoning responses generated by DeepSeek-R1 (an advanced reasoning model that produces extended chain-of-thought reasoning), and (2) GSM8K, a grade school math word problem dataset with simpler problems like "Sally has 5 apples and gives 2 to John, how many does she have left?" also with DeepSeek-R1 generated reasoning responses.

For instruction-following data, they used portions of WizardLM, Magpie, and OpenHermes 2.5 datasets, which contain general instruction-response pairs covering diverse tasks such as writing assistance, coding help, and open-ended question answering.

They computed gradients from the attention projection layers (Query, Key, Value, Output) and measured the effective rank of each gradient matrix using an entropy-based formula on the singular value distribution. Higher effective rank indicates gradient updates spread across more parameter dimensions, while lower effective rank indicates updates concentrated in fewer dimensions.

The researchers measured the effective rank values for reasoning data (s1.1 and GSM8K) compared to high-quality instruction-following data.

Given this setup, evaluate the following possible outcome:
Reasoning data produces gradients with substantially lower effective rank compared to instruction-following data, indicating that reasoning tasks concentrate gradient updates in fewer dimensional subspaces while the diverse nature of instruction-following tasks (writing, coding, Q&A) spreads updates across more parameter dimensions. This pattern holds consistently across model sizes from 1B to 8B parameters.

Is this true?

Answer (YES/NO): NO